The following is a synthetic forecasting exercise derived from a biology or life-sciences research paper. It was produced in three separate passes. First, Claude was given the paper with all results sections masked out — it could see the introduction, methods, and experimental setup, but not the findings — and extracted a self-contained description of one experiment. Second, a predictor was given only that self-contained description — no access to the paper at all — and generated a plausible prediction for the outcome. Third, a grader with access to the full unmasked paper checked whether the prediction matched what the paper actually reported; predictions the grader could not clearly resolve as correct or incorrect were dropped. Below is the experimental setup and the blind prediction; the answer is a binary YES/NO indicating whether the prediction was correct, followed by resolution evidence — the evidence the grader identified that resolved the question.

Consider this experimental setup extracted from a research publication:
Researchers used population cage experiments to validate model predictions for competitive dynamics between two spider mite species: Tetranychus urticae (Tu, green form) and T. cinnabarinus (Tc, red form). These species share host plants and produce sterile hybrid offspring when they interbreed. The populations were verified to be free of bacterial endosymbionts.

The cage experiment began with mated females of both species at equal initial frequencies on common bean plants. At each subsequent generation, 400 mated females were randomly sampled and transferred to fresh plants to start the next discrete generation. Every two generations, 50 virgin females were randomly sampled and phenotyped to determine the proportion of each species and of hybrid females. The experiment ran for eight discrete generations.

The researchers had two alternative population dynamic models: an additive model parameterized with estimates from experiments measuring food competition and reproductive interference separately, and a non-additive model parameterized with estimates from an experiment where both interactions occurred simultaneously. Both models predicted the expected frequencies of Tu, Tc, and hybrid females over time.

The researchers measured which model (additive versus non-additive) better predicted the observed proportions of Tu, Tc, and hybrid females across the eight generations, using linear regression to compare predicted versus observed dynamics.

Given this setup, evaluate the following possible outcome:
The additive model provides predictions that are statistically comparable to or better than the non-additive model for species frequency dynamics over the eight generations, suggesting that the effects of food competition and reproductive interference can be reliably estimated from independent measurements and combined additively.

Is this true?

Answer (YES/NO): NO